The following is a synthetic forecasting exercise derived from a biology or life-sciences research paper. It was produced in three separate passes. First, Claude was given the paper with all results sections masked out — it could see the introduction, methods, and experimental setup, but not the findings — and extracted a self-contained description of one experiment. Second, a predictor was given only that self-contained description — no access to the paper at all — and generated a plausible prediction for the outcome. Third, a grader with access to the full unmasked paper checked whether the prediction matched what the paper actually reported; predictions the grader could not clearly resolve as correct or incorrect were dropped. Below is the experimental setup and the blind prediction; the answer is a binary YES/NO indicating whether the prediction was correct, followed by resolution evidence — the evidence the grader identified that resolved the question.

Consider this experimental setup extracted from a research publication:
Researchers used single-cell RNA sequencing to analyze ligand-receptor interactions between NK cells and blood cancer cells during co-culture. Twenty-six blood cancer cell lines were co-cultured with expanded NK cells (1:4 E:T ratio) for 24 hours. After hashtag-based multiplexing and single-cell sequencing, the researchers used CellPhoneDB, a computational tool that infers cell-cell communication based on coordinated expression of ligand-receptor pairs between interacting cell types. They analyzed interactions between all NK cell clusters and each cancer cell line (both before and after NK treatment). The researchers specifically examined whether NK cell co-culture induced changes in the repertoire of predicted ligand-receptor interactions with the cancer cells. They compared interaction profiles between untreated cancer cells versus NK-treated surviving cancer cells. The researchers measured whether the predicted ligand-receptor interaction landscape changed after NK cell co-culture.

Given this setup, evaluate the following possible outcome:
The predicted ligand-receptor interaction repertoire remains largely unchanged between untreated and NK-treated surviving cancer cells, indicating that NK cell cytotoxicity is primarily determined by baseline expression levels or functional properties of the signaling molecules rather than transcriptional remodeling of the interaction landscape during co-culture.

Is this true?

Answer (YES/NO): NO